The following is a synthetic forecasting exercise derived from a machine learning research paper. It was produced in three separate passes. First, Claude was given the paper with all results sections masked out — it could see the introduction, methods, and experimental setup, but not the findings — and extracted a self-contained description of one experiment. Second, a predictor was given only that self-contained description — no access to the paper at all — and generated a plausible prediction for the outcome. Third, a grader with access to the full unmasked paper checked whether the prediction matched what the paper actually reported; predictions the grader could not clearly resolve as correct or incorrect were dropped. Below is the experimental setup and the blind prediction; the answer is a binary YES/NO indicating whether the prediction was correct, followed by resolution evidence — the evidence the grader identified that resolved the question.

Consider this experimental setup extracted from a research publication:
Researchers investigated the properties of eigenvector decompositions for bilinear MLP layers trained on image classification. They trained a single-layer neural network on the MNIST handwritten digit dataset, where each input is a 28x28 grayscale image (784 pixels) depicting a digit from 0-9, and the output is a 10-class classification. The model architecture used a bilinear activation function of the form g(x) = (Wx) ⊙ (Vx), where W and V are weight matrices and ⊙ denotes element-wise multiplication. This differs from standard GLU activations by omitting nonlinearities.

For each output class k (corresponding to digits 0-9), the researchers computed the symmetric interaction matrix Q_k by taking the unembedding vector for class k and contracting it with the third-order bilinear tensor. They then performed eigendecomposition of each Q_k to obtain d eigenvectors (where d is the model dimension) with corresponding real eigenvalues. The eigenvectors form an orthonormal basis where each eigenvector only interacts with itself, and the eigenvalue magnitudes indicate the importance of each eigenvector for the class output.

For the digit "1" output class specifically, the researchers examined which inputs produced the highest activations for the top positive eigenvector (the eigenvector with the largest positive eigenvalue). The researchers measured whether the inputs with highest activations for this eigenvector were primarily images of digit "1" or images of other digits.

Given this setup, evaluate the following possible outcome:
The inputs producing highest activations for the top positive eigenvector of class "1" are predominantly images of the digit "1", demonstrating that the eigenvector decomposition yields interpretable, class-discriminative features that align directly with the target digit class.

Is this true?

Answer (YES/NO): NO